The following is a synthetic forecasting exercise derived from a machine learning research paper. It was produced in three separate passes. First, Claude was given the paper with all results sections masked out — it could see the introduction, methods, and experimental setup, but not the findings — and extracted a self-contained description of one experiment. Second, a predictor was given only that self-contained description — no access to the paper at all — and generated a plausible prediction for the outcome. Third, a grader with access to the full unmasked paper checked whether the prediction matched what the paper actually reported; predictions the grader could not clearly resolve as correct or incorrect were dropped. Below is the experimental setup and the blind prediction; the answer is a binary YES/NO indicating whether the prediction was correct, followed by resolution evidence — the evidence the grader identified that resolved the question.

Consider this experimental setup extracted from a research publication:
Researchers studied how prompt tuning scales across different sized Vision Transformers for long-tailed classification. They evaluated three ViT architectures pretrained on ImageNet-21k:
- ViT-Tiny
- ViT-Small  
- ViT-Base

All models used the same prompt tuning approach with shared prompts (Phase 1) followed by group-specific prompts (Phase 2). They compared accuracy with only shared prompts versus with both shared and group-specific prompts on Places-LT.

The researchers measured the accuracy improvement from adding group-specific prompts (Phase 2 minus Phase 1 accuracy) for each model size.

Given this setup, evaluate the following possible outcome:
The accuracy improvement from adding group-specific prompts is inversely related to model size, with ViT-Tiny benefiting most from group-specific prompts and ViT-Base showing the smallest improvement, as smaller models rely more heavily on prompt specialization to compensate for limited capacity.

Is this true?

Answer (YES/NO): YES